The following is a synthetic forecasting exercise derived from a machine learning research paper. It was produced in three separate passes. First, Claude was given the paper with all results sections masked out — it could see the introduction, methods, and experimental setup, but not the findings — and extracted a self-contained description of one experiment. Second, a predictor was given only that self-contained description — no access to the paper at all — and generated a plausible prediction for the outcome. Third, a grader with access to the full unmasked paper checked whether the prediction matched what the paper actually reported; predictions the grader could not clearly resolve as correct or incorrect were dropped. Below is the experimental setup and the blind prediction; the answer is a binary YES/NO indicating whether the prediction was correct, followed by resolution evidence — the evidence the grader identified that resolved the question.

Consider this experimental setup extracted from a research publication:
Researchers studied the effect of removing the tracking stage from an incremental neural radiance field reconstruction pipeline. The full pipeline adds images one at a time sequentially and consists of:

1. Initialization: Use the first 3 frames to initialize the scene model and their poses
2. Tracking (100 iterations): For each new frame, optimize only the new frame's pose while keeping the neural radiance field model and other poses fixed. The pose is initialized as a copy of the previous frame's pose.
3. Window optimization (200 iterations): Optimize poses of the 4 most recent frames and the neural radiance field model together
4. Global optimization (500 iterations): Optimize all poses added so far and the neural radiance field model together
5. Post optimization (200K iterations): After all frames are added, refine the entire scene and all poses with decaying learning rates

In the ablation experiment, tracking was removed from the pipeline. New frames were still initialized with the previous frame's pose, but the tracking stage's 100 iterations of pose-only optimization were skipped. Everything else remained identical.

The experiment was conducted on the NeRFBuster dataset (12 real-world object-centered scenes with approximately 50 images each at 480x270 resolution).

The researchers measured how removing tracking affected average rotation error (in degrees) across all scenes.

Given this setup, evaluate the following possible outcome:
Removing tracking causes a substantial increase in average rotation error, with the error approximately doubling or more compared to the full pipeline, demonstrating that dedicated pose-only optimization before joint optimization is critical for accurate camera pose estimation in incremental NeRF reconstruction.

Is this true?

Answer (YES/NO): YES